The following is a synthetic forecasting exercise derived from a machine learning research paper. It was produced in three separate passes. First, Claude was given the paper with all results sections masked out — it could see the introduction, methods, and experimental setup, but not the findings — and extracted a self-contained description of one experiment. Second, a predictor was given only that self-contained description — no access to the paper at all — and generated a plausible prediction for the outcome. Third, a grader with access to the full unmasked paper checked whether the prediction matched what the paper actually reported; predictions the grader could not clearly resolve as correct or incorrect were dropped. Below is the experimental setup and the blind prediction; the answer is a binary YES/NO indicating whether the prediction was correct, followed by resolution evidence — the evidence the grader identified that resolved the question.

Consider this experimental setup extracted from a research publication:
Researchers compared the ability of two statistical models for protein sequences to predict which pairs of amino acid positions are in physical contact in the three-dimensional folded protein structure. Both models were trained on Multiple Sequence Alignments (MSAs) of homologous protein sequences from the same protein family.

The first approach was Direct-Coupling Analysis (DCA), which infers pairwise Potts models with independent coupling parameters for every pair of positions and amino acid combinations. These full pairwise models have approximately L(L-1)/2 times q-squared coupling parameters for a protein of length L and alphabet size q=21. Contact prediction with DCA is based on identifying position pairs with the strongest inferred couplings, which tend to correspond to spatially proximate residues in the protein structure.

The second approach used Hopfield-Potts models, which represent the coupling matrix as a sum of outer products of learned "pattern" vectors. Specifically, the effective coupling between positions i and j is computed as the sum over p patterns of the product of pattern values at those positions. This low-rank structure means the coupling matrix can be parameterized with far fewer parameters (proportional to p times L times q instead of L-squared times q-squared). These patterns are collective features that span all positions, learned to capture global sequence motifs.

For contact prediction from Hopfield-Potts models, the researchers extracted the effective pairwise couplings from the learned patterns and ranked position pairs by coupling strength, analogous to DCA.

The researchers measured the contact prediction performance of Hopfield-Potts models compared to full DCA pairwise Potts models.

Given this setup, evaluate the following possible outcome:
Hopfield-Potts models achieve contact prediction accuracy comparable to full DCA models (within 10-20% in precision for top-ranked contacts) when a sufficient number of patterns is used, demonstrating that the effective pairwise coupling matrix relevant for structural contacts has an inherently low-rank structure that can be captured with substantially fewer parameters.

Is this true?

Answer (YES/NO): NO